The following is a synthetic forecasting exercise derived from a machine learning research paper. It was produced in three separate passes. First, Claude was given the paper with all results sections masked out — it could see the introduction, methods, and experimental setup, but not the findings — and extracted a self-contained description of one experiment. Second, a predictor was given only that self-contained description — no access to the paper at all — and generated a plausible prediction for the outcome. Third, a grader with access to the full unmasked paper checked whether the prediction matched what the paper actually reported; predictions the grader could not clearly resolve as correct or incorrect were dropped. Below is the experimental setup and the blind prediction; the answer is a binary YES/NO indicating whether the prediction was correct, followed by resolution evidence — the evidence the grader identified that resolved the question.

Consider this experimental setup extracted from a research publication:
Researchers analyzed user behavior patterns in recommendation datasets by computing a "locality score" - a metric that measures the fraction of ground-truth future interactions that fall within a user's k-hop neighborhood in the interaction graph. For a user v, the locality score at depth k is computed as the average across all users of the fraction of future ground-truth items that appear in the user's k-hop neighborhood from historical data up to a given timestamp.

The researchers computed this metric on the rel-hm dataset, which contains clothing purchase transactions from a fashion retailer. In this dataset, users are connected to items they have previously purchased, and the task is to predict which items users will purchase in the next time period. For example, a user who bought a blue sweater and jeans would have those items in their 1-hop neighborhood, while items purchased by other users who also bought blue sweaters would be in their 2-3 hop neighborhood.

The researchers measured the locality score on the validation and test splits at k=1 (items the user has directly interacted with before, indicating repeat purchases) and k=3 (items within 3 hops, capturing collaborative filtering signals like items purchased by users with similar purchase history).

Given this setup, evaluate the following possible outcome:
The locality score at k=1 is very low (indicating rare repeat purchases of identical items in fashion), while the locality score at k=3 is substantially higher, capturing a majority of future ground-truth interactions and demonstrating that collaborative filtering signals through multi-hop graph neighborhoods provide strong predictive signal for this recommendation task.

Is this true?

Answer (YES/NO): NO